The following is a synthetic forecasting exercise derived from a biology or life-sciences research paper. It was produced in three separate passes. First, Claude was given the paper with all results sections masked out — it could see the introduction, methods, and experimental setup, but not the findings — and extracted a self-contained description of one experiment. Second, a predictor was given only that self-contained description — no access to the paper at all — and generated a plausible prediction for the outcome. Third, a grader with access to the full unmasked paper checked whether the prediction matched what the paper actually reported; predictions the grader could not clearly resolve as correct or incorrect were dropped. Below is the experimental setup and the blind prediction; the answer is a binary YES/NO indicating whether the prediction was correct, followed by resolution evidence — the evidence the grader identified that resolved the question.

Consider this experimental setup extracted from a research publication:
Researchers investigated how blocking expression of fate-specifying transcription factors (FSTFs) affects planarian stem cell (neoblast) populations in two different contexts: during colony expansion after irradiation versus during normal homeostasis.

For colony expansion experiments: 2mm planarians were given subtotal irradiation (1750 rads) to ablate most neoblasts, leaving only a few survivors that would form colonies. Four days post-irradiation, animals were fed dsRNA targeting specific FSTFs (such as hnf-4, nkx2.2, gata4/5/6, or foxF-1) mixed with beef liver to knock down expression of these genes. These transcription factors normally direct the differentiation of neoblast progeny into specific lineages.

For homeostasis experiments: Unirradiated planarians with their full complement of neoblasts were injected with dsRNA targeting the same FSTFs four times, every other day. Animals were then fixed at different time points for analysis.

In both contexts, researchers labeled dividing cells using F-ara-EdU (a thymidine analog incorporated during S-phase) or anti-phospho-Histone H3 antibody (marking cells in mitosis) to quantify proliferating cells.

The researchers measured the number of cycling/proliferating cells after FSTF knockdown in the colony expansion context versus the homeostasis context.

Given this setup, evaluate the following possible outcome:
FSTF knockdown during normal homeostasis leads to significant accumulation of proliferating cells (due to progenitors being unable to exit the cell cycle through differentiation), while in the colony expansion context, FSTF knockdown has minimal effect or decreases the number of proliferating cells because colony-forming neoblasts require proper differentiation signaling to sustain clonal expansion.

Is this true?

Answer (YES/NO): YES